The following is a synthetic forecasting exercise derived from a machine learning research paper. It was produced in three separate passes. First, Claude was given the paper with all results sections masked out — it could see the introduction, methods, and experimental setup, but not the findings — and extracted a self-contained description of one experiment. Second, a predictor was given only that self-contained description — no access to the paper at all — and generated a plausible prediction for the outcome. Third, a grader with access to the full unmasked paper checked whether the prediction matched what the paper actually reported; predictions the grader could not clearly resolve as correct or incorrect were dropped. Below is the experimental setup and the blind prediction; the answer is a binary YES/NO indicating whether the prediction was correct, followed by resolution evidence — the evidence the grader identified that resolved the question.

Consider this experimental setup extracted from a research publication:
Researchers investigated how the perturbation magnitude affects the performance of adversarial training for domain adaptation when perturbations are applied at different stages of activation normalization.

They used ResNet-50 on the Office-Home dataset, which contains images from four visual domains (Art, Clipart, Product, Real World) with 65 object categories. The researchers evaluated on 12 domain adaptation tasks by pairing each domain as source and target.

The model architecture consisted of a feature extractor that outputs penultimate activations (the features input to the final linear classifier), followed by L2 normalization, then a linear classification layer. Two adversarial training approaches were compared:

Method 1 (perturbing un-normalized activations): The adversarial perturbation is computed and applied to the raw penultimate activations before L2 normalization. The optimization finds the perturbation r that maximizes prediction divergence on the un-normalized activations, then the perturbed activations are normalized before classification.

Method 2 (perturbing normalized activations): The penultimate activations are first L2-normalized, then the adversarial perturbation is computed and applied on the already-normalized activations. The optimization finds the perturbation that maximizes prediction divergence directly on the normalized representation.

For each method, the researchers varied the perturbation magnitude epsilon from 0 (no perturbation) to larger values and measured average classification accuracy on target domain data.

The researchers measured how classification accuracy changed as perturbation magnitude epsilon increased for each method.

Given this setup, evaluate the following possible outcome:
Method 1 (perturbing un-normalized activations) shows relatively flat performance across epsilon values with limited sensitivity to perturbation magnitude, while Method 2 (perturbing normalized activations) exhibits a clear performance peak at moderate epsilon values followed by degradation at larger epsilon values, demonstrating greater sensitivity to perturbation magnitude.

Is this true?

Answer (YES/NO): NO